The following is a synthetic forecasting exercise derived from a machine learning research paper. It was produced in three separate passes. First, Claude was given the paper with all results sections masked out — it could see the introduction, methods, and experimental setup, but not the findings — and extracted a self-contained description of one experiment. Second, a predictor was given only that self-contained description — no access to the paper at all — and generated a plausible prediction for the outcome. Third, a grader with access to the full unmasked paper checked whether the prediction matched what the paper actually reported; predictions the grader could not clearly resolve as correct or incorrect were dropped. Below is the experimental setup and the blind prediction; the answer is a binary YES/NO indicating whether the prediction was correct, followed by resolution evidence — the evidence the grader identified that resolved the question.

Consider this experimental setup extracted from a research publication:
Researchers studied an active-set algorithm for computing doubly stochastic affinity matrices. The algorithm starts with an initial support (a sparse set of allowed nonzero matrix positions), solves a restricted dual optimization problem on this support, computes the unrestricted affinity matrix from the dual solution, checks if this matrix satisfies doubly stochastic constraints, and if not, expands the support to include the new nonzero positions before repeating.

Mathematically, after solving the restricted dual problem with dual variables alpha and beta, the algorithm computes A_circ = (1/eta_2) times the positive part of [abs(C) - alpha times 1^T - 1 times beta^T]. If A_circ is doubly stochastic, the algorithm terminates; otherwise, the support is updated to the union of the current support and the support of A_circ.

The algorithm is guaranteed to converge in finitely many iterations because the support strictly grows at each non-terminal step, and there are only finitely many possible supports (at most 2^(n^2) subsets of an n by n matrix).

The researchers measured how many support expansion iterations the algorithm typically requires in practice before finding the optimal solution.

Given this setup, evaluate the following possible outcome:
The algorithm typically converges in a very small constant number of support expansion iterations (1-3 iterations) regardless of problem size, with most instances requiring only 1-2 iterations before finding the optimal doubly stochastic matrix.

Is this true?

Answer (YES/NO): YES